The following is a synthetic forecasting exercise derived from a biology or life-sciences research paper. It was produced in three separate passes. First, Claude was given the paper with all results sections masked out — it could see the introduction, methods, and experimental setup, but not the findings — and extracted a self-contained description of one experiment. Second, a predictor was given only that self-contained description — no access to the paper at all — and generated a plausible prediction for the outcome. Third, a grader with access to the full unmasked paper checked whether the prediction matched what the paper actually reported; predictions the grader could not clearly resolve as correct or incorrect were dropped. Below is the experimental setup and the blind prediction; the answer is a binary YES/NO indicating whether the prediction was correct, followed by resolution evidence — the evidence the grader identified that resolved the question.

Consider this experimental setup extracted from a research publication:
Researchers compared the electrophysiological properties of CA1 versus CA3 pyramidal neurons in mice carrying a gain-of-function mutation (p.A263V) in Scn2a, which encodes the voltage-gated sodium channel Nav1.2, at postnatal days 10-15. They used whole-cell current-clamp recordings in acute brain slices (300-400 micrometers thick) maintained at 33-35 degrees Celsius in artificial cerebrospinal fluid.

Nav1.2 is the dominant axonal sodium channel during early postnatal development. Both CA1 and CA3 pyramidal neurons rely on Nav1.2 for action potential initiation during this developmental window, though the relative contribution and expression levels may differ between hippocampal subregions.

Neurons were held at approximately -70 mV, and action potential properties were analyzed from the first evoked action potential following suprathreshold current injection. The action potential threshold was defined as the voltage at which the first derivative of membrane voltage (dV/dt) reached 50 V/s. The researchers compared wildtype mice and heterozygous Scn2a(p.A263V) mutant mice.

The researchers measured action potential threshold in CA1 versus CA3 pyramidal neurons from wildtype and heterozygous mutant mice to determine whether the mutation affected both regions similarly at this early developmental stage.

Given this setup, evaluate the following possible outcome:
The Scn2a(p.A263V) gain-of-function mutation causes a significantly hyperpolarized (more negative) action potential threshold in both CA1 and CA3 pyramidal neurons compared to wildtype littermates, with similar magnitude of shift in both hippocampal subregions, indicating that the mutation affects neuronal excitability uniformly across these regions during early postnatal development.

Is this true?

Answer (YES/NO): YES